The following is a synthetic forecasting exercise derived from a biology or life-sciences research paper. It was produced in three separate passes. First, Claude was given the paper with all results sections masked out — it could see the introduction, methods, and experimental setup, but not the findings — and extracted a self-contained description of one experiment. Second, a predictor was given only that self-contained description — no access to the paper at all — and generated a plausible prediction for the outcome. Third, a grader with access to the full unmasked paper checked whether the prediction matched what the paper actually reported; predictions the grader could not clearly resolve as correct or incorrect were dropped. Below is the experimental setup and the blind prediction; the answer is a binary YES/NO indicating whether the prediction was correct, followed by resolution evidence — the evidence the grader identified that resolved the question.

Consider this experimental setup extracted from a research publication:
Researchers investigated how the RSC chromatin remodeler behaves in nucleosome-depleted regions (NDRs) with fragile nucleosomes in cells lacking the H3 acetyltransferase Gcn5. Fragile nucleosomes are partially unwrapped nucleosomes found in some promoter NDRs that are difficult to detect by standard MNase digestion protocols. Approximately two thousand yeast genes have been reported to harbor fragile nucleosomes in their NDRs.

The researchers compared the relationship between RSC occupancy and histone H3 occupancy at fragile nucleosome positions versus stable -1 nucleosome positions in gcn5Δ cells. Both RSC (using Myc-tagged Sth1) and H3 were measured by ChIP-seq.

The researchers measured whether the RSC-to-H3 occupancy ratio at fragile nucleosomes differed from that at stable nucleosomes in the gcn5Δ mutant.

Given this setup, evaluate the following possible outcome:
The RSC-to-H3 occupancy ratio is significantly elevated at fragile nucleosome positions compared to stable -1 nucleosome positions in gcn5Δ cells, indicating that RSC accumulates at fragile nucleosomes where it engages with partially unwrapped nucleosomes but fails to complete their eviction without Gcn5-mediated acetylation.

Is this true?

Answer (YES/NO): YES